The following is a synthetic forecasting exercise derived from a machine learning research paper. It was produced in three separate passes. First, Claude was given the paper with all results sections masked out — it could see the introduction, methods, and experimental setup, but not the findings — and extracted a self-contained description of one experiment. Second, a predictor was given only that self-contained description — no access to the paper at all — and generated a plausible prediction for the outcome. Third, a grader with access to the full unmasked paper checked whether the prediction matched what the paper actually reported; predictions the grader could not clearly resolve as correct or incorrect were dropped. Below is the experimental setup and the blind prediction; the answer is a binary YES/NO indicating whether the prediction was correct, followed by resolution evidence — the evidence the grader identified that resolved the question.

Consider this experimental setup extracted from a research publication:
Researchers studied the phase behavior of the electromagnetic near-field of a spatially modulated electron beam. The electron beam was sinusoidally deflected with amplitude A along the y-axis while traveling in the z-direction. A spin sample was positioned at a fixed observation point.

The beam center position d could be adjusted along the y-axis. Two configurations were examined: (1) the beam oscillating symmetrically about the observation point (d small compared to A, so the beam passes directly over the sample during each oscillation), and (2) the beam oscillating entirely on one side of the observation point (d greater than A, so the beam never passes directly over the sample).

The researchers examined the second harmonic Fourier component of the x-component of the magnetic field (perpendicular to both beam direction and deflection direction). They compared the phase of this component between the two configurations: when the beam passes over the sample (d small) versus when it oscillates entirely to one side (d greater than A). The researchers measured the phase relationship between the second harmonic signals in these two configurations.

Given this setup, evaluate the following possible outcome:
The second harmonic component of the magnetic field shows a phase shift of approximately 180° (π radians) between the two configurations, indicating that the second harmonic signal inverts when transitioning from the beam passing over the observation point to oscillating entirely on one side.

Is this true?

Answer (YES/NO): YES